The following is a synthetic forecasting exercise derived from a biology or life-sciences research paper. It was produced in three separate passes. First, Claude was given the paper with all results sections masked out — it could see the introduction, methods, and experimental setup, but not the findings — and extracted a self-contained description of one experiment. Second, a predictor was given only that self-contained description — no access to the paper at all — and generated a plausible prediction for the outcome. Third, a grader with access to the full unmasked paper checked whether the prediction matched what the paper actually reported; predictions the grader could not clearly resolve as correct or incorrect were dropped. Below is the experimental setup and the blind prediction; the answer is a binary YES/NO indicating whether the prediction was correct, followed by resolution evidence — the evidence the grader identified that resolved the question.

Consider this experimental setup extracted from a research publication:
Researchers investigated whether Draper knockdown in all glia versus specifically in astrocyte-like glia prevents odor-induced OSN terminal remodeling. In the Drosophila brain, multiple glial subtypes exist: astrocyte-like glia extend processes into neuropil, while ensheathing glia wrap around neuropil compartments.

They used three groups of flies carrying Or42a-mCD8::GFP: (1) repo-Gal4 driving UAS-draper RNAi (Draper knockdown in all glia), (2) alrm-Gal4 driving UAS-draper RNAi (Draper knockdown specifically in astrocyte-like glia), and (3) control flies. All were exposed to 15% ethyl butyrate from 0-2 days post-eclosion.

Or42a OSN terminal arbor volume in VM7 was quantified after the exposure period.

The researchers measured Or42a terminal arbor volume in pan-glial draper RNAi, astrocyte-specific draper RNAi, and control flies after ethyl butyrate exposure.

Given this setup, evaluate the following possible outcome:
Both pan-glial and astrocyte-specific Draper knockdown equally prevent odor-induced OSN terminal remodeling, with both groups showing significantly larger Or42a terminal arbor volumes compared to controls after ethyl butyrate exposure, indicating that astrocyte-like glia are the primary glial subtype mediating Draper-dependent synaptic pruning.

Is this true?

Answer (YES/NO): NO